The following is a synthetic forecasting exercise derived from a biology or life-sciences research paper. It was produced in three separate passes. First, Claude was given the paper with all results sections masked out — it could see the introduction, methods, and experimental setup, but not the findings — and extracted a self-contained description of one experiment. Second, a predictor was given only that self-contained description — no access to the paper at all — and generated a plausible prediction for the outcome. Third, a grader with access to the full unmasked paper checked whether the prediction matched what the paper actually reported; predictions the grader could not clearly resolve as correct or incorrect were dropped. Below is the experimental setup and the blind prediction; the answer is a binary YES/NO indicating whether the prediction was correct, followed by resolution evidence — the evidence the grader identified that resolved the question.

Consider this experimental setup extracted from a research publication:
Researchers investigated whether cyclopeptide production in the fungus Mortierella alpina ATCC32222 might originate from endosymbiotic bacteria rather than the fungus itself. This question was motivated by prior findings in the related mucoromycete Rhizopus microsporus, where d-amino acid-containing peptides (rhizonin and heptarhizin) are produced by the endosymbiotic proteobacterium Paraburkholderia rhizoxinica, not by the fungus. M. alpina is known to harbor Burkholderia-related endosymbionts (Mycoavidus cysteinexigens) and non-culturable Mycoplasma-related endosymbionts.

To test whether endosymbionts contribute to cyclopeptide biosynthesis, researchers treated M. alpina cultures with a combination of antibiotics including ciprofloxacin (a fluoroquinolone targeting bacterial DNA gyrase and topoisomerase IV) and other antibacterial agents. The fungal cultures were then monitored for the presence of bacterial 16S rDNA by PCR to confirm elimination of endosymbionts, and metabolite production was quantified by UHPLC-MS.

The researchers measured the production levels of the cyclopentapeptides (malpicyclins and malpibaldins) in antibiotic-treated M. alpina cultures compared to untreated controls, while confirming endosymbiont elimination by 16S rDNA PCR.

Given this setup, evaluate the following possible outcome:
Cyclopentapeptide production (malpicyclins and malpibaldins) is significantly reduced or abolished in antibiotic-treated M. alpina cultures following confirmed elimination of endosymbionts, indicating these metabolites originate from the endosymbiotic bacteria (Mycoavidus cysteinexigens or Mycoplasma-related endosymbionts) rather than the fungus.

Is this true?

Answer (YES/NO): NO